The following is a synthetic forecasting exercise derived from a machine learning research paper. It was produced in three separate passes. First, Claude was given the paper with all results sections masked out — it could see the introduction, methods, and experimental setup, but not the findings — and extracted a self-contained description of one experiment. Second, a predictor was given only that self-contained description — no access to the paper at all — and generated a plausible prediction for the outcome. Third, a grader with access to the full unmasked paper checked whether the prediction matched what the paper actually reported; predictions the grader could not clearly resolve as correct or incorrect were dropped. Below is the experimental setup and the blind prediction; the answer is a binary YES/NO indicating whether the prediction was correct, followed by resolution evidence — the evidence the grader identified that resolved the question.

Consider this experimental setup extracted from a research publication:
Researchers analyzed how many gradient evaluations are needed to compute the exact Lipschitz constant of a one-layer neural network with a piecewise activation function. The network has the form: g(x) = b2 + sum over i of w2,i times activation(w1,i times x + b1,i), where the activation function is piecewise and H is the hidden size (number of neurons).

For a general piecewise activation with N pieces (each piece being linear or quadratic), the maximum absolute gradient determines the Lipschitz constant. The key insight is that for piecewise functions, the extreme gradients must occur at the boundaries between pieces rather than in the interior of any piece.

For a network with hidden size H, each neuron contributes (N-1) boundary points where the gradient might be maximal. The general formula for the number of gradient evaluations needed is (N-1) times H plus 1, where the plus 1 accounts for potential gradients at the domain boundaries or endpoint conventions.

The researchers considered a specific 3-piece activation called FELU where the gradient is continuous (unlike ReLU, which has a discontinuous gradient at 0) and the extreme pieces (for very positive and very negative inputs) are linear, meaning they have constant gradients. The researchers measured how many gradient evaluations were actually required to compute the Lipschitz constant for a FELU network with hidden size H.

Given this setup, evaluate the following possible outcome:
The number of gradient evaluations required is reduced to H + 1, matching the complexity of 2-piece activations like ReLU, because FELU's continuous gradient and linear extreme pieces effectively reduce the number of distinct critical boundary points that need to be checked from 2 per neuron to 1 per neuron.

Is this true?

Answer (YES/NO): NO